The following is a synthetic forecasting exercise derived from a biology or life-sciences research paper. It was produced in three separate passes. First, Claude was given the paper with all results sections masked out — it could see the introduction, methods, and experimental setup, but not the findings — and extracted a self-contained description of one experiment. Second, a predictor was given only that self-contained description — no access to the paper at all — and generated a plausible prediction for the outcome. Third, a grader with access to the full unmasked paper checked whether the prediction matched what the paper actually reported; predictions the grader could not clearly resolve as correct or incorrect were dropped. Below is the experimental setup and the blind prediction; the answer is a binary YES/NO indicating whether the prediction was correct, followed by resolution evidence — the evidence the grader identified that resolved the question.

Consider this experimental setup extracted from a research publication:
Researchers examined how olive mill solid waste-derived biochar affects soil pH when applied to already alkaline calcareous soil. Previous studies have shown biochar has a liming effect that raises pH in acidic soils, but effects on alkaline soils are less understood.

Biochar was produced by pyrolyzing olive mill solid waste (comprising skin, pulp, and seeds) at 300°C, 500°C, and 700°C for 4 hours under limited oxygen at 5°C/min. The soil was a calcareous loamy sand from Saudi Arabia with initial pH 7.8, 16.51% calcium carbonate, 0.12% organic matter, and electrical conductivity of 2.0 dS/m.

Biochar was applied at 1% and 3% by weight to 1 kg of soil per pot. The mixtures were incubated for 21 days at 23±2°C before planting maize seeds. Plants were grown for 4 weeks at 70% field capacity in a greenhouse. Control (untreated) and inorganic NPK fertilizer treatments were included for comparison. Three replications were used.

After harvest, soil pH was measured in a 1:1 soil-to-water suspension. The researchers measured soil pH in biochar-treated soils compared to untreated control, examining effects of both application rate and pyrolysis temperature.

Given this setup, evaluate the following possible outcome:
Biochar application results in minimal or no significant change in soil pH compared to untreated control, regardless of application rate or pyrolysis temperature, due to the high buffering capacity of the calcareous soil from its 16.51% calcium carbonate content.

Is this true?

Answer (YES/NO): NO